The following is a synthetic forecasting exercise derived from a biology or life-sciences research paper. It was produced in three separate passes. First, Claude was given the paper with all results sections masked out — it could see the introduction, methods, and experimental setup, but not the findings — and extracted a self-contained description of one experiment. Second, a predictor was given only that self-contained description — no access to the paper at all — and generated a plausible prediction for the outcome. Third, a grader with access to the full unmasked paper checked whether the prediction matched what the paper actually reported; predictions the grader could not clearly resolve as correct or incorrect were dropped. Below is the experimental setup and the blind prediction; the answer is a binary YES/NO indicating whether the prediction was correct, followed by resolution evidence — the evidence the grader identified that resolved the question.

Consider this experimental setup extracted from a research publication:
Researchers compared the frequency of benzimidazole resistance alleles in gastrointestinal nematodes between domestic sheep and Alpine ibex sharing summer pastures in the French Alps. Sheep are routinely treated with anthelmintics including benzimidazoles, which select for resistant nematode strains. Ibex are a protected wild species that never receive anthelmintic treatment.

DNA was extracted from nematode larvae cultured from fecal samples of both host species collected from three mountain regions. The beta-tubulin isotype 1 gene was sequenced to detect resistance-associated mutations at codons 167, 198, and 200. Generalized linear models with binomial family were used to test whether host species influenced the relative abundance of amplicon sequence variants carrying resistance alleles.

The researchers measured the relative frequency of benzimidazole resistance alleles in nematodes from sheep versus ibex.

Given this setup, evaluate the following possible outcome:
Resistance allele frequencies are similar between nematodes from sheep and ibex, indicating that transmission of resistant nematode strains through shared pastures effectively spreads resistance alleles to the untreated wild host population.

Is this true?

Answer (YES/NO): NO